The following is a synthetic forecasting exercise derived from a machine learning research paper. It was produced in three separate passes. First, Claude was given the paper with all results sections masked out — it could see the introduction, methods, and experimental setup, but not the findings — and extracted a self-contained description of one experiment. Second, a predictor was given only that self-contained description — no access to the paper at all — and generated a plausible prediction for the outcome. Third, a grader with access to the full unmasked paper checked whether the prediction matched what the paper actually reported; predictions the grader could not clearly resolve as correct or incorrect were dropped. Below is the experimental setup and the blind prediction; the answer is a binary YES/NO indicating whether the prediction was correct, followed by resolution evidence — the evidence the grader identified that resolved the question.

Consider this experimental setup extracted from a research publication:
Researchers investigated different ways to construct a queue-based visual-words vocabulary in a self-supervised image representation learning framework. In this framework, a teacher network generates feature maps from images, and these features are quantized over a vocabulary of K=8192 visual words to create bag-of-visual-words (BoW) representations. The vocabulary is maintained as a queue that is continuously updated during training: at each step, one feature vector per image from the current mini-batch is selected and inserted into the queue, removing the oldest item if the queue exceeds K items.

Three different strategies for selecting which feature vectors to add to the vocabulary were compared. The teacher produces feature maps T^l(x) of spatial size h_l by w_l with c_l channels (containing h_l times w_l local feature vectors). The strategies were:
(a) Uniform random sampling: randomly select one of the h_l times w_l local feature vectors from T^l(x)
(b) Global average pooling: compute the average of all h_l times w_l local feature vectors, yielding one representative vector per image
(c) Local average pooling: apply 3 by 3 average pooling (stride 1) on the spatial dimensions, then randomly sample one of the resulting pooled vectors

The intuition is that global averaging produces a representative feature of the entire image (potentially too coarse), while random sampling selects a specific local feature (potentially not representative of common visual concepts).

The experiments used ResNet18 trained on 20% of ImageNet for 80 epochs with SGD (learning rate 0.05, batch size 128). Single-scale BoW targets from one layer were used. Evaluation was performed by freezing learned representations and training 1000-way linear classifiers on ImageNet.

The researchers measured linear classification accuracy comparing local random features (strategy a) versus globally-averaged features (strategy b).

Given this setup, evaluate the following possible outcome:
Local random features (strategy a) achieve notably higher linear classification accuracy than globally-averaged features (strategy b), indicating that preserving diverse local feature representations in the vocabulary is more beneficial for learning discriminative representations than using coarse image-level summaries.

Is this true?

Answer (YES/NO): NO